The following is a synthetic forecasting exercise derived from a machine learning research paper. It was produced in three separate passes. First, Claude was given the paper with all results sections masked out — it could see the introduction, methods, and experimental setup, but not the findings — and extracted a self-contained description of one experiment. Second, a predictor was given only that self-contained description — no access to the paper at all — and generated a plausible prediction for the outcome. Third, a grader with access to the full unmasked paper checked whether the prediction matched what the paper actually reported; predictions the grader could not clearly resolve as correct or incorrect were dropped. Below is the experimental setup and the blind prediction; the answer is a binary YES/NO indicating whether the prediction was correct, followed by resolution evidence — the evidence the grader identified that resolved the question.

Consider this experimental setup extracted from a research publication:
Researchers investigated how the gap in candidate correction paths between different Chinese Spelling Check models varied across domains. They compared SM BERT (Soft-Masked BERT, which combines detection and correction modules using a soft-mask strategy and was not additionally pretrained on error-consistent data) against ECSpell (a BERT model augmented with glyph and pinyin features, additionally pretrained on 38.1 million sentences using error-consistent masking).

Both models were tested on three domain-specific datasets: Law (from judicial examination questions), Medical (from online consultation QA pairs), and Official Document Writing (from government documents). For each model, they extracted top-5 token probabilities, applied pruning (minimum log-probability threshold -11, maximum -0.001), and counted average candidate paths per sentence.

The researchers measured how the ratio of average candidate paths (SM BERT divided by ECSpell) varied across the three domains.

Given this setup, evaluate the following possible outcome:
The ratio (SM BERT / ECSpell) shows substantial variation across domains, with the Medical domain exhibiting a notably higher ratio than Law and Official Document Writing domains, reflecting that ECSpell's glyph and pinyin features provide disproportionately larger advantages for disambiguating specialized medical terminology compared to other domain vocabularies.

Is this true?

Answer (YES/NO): NO